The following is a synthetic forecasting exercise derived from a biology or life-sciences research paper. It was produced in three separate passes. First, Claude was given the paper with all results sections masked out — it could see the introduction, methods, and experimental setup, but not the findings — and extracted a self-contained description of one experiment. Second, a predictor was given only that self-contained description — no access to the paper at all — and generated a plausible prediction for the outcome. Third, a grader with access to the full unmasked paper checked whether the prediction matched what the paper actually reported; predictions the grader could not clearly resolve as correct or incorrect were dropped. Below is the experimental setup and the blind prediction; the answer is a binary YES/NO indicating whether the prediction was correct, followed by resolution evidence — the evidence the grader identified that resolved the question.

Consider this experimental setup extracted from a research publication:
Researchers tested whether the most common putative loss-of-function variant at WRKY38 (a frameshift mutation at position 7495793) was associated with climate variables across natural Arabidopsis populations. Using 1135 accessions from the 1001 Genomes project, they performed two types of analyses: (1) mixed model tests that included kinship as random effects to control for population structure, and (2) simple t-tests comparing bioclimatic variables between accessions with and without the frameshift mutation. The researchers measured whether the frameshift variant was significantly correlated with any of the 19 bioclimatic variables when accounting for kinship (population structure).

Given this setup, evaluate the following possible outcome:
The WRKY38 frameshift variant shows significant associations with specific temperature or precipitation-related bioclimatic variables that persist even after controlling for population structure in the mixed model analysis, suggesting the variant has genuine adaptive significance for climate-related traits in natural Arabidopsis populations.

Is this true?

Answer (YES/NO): NO